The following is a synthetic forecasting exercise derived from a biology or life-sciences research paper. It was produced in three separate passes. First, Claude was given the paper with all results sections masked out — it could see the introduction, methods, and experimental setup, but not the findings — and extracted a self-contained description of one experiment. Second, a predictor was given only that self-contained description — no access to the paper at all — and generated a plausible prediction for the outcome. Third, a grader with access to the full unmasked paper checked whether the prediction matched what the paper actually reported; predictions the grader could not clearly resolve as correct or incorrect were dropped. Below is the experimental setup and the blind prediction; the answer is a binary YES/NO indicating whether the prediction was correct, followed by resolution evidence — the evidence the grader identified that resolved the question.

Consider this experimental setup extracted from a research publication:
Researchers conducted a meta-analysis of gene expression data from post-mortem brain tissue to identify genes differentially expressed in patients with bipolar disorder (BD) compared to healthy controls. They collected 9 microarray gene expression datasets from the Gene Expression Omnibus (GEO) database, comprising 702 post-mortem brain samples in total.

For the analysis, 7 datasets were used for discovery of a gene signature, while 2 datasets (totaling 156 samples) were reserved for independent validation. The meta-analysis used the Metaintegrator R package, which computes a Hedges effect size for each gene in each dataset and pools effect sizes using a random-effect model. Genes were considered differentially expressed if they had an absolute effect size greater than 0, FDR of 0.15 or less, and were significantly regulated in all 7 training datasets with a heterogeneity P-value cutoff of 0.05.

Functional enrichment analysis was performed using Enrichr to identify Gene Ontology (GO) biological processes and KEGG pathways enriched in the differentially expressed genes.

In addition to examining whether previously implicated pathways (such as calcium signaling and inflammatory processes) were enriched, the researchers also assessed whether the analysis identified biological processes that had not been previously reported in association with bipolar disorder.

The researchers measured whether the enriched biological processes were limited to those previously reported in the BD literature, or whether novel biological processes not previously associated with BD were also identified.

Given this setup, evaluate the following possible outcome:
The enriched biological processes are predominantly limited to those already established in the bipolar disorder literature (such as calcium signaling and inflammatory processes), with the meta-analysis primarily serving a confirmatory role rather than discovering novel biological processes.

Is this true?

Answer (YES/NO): NO